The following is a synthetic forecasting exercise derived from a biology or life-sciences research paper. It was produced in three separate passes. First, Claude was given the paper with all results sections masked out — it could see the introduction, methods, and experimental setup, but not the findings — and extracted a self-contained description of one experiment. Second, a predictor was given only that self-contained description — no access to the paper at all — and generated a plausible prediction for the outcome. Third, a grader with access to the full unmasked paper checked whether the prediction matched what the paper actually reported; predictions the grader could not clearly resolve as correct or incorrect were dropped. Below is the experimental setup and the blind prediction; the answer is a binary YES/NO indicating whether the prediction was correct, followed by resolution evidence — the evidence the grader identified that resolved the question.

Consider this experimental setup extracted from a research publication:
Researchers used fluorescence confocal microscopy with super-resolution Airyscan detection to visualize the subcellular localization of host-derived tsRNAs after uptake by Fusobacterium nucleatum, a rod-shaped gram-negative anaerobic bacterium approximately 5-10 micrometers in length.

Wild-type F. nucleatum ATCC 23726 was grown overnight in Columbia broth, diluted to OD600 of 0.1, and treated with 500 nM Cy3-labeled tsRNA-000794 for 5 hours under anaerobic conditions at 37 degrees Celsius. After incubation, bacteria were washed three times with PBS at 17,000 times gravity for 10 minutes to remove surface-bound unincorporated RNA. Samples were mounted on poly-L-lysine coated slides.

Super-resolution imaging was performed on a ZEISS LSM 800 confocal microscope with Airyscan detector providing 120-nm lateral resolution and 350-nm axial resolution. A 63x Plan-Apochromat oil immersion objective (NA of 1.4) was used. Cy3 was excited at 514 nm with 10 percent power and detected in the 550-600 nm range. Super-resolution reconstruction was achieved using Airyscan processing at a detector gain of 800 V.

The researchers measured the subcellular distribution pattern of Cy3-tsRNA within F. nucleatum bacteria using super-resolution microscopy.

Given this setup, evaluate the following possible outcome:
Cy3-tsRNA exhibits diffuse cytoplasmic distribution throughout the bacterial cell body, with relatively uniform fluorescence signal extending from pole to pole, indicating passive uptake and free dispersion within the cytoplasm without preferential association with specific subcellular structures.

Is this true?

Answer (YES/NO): NO